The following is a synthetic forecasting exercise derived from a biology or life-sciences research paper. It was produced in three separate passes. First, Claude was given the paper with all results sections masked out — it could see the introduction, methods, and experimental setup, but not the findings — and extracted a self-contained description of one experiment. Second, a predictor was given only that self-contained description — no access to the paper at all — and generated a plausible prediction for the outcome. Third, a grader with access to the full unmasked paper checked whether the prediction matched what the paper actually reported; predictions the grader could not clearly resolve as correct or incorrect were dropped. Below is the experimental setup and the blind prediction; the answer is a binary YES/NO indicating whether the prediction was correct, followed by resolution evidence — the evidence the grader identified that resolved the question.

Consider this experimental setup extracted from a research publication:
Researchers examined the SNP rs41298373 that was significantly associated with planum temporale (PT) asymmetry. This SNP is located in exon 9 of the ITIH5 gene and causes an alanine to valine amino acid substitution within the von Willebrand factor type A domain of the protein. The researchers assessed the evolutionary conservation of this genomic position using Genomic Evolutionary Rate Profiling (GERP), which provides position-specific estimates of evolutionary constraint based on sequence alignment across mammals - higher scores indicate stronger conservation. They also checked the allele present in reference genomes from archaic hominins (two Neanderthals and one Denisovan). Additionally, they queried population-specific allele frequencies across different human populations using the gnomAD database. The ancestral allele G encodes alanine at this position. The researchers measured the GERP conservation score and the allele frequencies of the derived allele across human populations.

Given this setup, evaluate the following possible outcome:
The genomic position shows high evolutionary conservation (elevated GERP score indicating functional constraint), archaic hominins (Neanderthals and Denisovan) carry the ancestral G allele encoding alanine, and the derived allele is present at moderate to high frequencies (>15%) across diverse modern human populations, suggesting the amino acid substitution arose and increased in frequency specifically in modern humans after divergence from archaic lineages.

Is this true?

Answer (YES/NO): NO